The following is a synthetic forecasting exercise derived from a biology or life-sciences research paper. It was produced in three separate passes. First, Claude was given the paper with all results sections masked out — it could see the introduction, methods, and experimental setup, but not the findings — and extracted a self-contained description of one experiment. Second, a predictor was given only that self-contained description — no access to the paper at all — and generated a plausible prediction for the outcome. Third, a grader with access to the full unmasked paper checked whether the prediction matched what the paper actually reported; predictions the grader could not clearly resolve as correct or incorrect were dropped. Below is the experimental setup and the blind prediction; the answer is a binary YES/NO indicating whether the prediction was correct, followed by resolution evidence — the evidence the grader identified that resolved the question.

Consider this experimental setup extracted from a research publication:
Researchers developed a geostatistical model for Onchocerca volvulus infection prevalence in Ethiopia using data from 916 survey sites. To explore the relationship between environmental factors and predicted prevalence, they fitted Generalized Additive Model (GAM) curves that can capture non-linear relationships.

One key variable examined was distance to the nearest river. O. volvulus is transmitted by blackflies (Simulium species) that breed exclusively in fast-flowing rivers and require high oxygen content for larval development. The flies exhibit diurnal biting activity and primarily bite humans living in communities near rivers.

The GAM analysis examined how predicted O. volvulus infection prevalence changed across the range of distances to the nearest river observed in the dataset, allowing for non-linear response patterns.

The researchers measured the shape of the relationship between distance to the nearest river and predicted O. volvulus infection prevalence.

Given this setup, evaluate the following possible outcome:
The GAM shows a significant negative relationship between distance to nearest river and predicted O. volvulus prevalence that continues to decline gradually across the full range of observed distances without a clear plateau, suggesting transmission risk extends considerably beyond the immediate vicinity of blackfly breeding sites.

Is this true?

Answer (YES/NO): NO